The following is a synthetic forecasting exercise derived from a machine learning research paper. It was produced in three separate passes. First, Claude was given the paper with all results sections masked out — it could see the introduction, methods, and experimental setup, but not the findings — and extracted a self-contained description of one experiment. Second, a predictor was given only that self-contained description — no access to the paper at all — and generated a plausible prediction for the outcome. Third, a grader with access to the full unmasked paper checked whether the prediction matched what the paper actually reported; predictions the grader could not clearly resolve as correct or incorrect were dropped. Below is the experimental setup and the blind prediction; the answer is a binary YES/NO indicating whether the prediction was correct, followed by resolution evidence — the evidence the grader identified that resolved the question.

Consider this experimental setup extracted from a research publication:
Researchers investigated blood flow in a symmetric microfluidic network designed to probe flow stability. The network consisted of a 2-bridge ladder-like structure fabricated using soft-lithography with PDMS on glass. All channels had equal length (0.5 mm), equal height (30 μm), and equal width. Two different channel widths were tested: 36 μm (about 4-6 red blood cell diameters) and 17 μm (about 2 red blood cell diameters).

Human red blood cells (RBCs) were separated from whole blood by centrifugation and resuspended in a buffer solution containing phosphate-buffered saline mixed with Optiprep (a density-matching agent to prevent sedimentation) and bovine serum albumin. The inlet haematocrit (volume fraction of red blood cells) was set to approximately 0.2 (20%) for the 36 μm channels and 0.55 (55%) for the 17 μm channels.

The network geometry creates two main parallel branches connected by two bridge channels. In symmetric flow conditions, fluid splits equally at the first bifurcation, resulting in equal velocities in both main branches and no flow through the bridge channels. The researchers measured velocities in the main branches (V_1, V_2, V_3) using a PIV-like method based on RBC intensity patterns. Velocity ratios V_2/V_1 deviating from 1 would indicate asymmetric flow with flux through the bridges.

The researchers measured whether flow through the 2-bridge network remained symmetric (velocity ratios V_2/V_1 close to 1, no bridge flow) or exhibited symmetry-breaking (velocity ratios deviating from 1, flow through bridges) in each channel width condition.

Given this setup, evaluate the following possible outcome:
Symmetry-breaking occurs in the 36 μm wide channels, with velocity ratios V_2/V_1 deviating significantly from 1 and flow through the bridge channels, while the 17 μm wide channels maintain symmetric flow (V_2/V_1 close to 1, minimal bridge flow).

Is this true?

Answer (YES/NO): NO